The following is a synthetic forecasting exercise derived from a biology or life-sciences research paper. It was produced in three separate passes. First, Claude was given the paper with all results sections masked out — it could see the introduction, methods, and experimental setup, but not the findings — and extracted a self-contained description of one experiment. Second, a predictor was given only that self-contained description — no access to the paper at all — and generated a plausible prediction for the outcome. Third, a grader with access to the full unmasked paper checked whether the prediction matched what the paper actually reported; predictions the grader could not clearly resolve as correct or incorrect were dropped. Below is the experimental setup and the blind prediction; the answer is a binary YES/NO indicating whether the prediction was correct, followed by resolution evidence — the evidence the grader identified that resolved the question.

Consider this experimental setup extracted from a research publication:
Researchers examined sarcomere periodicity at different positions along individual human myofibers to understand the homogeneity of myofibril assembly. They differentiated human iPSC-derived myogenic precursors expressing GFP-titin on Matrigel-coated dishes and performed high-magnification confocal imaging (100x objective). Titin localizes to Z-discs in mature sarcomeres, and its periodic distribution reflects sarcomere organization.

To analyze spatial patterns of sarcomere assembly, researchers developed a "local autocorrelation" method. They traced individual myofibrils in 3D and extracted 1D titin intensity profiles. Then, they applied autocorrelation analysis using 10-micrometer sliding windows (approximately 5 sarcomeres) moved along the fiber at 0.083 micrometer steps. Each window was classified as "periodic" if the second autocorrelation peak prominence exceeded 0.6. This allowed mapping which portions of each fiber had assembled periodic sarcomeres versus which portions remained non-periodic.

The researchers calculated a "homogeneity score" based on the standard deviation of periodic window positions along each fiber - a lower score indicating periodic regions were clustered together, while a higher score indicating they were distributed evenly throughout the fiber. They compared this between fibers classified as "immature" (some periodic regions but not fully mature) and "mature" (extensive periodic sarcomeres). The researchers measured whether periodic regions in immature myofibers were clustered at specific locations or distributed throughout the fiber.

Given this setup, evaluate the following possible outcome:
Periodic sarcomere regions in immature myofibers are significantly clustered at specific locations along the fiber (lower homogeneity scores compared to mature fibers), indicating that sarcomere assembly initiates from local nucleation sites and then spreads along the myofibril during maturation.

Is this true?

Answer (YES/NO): NO